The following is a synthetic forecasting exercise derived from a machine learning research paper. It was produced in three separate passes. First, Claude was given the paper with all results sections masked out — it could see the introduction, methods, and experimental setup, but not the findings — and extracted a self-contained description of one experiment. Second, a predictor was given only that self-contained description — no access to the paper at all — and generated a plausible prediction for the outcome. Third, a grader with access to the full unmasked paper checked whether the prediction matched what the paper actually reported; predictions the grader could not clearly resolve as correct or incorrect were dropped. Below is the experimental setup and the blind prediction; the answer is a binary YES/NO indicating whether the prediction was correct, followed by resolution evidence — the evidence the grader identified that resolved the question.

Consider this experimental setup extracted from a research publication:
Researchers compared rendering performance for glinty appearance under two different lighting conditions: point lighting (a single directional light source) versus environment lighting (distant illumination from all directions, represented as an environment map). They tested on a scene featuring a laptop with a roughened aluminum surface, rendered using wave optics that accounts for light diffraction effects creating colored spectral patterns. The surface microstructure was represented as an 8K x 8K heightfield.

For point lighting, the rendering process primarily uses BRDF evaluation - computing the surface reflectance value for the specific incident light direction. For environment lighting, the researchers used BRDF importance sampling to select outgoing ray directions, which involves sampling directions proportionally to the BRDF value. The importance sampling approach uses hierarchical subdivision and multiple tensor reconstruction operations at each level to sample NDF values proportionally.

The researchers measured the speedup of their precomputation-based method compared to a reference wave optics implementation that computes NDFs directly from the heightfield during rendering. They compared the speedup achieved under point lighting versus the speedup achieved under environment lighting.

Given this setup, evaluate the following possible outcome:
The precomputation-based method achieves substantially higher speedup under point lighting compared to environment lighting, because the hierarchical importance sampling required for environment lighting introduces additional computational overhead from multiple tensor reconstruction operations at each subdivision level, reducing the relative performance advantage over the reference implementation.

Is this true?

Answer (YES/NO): YES